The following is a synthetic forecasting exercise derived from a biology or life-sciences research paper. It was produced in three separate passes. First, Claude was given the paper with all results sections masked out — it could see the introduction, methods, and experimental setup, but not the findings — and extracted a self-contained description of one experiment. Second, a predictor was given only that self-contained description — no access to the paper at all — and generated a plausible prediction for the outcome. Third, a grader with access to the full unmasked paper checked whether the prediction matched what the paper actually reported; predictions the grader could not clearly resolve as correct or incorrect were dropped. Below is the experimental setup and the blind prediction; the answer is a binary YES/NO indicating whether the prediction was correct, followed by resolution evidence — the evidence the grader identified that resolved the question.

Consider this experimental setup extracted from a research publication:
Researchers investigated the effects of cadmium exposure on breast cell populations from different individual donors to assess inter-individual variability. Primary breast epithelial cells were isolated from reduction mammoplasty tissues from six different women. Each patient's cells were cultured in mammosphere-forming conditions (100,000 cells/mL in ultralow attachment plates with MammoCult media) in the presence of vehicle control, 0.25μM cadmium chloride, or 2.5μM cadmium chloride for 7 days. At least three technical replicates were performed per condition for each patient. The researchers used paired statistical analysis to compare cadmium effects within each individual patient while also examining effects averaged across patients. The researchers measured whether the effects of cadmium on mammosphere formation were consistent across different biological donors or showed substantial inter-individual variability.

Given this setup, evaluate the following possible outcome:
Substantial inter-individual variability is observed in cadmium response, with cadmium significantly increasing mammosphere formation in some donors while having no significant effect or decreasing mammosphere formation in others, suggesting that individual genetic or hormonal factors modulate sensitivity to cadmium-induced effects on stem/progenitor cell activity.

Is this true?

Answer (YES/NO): NO